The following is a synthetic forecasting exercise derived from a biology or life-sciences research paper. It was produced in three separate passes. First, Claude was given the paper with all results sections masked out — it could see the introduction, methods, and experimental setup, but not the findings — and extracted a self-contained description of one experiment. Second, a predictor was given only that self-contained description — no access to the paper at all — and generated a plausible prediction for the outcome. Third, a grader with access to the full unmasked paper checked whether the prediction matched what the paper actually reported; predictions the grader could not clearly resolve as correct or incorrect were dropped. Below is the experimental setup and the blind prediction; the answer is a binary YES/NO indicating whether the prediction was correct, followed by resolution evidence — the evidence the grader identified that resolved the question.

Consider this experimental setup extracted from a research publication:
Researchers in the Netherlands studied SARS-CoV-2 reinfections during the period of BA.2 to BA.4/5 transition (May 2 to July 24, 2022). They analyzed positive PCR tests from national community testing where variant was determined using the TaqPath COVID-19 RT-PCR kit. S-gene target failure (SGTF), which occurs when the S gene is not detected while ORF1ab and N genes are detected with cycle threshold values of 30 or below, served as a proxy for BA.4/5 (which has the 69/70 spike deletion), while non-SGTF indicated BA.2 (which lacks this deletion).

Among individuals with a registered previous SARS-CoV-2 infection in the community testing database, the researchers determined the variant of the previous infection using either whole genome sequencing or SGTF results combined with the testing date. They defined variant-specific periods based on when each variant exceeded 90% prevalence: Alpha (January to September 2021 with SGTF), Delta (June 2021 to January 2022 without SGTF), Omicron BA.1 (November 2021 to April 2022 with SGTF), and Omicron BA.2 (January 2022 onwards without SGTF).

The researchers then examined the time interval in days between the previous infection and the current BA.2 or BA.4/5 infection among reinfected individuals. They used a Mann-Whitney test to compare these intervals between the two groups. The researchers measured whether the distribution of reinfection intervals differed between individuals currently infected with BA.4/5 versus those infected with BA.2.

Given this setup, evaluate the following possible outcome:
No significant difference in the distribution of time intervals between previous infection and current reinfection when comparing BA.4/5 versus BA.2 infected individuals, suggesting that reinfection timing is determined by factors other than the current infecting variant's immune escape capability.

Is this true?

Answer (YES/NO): NO